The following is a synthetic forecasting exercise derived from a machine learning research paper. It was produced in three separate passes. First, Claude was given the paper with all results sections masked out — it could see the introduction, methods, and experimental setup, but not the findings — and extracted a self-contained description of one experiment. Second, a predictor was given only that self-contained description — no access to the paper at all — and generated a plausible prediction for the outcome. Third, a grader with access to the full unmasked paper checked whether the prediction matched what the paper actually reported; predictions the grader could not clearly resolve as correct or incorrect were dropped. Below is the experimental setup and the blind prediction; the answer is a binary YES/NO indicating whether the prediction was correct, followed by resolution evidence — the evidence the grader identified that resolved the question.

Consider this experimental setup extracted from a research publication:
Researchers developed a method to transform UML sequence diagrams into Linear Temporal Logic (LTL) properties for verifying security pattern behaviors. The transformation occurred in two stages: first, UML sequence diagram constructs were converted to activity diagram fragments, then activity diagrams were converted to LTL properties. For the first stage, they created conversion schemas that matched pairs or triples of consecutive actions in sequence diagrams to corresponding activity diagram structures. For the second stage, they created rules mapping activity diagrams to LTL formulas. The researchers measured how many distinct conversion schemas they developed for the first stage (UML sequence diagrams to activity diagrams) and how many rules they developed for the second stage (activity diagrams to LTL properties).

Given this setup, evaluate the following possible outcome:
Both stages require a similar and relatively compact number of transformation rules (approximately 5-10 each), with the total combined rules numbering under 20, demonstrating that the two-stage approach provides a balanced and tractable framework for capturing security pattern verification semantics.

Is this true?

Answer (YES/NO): NO